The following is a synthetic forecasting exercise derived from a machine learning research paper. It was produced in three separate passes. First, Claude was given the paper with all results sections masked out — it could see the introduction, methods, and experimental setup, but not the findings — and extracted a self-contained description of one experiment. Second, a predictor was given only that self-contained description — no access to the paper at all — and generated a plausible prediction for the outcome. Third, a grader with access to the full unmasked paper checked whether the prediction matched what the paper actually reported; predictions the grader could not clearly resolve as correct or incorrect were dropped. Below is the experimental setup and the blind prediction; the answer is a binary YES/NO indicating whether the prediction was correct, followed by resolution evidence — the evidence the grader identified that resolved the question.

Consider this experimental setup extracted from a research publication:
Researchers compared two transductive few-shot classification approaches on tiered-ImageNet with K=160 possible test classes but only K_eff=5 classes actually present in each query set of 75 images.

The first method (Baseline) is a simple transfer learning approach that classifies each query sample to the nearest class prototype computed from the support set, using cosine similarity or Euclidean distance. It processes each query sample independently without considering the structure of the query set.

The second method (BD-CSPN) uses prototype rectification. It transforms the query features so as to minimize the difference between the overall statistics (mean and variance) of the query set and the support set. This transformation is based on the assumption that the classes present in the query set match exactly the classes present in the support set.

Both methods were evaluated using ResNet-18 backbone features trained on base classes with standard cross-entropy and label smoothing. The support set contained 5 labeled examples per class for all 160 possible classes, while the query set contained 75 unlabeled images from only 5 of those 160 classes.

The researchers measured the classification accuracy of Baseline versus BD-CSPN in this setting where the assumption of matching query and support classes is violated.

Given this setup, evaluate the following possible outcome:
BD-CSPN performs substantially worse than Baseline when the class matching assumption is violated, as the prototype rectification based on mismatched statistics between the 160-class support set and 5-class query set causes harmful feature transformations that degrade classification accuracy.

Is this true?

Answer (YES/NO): NO